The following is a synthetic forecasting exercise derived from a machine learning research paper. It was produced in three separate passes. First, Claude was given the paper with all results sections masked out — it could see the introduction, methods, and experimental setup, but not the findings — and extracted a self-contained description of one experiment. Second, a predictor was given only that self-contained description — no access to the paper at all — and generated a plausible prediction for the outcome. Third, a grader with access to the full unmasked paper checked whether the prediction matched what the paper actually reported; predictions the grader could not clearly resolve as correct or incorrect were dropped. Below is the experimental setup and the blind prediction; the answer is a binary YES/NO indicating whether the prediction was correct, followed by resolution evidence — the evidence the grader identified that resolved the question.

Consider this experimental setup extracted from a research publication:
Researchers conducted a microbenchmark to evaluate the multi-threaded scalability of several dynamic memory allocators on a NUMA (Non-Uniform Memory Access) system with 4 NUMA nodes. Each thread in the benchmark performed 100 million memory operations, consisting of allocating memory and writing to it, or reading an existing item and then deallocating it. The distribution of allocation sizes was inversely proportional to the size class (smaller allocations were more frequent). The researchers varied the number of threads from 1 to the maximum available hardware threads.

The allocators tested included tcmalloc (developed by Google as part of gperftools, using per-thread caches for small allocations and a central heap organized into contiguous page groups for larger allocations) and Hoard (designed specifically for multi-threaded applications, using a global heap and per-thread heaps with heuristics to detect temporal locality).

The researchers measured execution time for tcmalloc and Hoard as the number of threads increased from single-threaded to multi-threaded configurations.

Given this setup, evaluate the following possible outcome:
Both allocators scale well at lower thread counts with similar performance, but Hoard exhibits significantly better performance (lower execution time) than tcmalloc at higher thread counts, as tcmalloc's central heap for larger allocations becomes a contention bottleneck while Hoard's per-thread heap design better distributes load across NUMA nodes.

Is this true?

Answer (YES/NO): NO